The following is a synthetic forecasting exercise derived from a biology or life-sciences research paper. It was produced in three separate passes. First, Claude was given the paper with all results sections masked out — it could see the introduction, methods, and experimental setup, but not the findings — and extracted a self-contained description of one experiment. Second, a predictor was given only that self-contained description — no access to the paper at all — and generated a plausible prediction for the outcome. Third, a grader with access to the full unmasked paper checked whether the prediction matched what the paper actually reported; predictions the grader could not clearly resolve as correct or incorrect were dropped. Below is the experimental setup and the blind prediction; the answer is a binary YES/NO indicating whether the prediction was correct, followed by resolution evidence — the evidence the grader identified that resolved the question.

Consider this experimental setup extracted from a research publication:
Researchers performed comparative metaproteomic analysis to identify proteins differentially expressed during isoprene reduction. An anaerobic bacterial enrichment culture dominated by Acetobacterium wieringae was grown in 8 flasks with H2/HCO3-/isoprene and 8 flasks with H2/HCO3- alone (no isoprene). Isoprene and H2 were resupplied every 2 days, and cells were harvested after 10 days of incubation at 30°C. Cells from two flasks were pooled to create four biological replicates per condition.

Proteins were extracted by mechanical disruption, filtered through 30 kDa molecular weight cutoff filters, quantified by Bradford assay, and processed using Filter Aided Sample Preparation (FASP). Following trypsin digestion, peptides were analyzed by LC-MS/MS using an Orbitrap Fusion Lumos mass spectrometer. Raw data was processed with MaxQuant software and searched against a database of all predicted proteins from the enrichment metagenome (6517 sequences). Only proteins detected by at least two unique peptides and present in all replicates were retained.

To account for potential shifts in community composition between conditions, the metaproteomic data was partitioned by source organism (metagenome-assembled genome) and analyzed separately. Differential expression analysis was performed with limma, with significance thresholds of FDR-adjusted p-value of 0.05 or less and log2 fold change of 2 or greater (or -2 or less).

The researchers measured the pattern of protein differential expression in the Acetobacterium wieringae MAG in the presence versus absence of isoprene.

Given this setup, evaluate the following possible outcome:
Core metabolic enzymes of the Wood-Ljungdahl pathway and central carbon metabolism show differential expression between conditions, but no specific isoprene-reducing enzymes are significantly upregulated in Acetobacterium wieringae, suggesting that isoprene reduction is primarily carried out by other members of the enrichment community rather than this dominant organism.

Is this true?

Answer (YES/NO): NO